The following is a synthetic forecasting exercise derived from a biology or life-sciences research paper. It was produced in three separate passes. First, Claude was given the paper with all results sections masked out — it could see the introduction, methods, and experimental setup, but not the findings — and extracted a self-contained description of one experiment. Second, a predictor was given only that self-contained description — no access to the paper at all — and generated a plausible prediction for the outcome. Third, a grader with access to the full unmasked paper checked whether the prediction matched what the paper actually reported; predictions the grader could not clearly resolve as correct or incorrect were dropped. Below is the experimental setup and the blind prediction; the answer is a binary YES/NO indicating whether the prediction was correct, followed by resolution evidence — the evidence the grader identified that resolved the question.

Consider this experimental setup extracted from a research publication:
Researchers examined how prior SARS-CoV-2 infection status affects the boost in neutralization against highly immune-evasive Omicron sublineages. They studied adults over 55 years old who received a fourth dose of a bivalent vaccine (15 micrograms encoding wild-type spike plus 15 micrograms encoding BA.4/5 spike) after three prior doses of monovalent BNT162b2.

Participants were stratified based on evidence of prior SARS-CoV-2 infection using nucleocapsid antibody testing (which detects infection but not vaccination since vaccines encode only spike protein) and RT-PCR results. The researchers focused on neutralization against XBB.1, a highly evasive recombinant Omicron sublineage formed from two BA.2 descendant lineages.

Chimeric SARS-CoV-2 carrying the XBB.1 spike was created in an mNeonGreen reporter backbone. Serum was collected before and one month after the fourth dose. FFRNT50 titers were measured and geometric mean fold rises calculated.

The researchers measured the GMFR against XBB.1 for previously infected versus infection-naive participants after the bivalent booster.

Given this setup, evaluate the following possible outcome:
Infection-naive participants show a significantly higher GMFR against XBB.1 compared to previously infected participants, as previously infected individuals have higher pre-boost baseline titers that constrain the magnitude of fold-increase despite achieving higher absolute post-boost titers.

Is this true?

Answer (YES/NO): NO